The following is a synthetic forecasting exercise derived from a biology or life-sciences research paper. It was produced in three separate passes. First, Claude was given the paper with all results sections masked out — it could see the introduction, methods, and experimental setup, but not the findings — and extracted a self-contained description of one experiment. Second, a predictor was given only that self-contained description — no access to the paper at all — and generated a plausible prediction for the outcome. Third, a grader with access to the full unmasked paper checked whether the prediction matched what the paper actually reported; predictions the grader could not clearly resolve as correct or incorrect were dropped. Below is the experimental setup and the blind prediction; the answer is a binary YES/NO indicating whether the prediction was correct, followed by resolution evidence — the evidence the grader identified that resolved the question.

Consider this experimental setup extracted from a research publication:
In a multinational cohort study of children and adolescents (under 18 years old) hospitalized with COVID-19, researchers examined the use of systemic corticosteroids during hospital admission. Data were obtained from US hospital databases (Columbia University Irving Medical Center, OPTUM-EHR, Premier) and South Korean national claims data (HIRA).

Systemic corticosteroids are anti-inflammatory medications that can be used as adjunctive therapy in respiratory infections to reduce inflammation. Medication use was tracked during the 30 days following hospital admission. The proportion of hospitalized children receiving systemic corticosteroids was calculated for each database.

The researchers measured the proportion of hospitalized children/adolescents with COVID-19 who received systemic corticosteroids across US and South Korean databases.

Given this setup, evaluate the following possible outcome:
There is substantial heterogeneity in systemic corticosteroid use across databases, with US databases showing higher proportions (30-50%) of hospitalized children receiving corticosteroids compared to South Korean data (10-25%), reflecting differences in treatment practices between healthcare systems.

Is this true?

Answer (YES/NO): NO